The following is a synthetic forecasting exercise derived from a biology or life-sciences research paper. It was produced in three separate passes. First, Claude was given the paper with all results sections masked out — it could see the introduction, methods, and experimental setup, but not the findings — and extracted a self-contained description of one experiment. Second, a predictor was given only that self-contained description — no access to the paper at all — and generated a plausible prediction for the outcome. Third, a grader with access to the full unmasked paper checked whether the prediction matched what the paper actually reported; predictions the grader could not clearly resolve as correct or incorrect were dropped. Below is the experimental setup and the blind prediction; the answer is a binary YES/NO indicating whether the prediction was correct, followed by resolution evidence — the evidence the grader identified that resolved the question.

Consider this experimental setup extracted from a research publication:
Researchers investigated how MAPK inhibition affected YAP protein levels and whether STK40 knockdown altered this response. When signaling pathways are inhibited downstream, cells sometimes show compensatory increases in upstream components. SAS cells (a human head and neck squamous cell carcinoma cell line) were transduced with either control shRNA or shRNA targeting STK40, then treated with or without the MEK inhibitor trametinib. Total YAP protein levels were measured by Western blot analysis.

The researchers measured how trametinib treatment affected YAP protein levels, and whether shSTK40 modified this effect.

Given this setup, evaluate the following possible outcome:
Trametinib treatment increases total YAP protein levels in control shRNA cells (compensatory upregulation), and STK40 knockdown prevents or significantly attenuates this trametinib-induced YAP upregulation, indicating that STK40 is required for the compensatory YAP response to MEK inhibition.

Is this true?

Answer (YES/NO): YES